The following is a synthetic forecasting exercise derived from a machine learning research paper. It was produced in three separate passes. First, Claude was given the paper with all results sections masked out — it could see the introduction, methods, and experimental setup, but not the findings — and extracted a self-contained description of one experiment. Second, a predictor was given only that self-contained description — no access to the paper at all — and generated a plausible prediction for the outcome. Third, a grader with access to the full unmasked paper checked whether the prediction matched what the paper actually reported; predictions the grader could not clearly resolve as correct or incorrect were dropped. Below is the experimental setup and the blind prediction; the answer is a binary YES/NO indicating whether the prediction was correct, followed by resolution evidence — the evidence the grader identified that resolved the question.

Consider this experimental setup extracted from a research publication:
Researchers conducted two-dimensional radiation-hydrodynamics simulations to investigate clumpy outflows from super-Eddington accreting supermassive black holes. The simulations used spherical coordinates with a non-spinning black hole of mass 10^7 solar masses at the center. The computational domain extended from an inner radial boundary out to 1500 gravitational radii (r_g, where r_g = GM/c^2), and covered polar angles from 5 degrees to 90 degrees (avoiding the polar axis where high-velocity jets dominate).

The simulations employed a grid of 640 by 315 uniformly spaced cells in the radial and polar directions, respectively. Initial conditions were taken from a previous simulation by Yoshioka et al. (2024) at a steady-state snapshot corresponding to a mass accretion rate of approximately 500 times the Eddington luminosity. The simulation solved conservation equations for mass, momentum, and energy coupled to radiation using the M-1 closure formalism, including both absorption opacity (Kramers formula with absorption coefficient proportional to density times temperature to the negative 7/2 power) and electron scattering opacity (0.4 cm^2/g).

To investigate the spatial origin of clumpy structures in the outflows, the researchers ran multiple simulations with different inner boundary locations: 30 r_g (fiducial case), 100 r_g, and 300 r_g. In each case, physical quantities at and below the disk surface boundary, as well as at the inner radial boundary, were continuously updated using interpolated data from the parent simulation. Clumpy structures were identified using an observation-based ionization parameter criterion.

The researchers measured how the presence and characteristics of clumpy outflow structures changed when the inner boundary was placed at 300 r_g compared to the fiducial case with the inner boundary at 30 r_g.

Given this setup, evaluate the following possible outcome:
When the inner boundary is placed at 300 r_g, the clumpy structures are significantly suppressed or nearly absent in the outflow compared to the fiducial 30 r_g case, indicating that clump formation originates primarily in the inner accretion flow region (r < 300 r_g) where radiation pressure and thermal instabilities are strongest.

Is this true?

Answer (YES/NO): YES